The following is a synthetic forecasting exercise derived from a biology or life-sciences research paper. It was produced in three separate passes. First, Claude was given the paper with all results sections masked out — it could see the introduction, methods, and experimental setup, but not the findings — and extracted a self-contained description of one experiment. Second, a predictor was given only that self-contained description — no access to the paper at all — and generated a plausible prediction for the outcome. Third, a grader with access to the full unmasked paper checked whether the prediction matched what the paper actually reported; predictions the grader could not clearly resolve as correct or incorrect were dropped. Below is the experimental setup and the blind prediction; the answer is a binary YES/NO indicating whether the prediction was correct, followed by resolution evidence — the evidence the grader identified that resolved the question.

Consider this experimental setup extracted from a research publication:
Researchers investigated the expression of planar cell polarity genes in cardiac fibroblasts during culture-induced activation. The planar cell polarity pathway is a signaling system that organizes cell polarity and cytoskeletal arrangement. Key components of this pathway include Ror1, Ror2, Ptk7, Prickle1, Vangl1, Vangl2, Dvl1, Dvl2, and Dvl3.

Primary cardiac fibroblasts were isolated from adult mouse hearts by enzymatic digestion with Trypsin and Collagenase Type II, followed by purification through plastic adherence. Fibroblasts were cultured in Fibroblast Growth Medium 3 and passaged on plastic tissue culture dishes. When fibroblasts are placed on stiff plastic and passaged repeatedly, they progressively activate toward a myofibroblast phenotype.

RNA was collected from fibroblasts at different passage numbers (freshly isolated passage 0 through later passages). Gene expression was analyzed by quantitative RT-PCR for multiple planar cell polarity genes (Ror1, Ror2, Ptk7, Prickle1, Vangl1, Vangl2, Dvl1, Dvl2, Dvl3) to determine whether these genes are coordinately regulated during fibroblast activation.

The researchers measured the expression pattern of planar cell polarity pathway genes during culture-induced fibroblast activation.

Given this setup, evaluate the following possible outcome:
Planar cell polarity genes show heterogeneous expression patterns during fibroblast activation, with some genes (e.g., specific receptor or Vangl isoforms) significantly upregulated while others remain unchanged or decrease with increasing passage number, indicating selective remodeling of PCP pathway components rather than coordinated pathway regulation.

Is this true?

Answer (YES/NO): YES